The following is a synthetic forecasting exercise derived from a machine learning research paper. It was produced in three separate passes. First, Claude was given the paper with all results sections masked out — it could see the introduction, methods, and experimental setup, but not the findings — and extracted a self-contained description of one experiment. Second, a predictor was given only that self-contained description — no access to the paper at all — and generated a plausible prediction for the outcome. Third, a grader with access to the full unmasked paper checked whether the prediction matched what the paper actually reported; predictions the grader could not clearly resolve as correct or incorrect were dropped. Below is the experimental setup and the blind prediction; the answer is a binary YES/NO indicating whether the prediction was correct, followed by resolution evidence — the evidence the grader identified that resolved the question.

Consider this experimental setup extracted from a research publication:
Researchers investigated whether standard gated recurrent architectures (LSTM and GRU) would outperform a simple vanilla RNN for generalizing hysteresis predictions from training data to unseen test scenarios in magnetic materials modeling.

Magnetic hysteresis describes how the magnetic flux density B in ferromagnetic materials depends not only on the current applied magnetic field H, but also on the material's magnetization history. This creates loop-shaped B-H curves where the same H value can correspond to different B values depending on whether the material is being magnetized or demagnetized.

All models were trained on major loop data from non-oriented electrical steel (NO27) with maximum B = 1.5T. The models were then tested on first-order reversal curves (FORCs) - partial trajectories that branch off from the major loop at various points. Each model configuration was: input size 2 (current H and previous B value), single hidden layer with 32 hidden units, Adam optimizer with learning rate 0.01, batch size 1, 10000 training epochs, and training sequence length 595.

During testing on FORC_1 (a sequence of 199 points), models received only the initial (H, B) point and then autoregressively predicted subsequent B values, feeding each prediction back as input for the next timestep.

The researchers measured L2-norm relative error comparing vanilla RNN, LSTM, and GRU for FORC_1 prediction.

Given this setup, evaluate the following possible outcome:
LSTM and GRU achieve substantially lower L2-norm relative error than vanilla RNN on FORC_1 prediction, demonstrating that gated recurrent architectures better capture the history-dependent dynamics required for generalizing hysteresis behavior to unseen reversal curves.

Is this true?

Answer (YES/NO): NO